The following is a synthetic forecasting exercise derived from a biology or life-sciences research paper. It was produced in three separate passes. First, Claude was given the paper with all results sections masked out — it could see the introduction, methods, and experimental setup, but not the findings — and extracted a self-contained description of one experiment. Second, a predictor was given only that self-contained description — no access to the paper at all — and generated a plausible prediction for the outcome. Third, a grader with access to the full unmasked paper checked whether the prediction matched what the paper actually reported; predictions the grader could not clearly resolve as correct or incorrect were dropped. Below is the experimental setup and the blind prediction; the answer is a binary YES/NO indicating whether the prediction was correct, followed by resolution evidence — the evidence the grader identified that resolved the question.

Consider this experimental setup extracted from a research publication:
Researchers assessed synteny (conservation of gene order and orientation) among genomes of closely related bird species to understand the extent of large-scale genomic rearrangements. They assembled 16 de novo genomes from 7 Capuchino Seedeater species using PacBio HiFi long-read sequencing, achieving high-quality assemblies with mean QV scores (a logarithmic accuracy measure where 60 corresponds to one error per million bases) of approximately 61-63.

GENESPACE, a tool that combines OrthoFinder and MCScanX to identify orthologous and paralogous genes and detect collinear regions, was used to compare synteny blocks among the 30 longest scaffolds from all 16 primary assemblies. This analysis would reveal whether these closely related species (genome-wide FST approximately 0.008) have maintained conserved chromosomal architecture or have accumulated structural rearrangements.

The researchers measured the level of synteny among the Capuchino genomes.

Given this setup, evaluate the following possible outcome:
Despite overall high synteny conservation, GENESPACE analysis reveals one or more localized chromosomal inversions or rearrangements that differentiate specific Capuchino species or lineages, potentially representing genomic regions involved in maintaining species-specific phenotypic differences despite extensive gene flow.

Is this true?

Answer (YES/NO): NO